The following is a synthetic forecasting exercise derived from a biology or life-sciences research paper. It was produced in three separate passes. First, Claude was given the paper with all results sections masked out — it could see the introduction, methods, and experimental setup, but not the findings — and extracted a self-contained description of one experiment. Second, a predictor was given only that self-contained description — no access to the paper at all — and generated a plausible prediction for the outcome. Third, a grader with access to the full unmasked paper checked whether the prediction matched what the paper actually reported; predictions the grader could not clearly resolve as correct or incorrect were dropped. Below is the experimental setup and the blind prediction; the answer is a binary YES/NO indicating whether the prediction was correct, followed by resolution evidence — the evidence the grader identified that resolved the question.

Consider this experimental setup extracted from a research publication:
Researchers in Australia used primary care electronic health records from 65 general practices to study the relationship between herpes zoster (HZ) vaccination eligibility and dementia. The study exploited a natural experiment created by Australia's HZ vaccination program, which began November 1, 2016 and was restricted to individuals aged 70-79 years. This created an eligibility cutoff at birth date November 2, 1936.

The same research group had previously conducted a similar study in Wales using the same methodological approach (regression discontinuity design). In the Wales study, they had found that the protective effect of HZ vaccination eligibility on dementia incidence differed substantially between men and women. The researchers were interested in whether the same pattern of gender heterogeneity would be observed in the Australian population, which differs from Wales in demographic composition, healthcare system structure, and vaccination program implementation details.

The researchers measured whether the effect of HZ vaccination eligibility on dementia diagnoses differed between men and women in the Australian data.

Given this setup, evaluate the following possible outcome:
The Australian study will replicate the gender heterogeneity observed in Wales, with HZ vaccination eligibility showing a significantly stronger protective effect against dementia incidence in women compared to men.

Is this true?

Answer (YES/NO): NO